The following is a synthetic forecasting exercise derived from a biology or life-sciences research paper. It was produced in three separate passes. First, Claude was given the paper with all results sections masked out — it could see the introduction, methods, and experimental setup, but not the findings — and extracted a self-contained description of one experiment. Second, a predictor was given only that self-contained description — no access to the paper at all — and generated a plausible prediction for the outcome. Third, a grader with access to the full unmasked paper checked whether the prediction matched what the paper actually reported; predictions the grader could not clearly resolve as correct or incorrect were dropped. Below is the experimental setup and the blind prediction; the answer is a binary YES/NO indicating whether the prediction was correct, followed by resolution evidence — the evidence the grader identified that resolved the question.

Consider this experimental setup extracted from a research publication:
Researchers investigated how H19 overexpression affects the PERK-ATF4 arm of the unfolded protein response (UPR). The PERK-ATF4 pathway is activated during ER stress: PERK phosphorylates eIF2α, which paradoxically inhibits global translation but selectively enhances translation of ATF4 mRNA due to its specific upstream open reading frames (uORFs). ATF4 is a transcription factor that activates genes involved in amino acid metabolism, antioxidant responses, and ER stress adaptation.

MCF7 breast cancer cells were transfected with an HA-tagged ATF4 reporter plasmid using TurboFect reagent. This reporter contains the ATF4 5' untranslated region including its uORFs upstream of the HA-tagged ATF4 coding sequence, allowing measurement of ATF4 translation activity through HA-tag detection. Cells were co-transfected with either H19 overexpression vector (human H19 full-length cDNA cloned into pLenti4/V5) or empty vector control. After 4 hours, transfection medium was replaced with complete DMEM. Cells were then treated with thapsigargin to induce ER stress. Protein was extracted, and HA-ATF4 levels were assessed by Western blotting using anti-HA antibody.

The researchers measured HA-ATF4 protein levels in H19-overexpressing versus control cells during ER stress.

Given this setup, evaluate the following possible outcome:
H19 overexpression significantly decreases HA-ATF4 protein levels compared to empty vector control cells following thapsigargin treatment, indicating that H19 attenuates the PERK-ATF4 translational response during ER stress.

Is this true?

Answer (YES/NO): NO